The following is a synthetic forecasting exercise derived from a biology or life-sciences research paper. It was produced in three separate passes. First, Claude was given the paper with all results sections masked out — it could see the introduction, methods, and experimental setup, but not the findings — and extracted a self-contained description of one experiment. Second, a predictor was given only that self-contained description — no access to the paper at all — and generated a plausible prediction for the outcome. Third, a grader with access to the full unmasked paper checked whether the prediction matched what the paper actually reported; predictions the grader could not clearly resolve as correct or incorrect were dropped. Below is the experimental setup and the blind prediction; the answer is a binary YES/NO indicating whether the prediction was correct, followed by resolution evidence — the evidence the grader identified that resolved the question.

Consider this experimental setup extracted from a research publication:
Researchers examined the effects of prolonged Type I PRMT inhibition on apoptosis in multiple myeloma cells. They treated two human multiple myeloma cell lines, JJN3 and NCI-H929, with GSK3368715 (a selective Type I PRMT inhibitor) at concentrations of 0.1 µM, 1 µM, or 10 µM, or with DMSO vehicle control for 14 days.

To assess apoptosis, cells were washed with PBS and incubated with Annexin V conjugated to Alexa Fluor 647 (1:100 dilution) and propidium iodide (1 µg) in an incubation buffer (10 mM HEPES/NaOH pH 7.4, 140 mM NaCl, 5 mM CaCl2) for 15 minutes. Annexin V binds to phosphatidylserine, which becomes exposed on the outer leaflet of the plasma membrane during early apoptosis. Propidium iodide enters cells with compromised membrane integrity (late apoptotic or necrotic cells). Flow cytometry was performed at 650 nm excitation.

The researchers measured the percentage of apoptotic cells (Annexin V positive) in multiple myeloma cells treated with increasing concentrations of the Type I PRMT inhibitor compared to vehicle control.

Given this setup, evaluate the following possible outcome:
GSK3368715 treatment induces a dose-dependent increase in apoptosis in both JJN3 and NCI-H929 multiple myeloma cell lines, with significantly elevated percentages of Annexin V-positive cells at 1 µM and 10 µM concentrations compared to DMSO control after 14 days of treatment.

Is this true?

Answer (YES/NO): NO